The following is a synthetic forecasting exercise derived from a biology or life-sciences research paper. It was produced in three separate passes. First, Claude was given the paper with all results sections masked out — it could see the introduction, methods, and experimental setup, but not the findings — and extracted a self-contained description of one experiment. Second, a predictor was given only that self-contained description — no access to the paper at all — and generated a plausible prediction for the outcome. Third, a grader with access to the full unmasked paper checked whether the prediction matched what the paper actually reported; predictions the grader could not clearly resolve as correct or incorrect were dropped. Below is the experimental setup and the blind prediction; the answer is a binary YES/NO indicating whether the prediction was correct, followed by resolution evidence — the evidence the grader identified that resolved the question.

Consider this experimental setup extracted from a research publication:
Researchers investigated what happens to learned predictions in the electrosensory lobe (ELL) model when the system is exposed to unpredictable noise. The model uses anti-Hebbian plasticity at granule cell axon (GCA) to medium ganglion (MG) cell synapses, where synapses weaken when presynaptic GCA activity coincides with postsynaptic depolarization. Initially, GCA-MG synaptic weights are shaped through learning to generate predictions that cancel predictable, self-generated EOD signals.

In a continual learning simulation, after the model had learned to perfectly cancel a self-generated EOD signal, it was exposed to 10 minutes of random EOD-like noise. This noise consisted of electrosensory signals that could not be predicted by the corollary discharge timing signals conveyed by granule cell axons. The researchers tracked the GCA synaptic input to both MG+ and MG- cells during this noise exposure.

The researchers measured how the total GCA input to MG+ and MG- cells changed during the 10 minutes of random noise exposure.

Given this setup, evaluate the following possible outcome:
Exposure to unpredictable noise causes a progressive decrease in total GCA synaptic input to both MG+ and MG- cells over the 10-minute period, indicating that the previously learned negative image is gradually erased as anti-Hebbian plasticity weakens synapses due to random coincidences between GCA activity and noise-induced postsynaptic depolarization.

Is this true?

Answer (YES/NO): YES